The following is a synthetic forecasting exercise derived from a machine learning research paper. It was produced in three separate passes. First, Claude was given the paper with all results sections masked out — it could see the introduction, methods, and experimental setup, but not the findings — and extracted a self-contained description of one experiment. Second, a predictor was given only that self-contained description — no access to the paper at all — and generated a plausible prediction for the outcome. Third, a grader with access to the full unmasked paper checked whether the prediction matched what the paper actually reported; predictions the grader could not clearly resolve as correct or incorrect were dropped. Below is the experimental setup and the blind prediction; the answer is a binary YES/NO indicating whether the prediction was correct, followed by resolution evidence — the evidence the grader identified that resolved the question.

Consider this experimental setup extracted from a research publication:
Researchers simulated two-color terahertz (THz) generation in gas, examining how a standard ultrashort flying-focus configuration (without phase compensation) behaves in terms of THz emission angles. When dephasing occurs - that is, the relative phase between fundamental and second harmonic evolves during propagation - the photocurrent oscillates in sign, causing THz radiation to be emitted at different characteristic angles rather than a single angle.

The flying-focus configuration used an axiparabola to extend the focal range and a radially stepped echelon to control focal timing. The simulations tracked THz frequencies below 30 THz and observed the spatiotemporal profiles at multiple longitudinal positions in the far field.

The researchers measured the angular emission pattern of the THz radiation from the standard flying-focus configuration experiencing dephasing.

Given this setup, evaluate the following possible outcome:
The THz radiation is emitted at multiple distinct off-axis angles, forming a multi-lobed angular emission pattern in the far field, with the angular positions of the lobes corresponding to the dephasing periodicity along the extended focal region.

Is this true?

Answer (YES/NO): YES